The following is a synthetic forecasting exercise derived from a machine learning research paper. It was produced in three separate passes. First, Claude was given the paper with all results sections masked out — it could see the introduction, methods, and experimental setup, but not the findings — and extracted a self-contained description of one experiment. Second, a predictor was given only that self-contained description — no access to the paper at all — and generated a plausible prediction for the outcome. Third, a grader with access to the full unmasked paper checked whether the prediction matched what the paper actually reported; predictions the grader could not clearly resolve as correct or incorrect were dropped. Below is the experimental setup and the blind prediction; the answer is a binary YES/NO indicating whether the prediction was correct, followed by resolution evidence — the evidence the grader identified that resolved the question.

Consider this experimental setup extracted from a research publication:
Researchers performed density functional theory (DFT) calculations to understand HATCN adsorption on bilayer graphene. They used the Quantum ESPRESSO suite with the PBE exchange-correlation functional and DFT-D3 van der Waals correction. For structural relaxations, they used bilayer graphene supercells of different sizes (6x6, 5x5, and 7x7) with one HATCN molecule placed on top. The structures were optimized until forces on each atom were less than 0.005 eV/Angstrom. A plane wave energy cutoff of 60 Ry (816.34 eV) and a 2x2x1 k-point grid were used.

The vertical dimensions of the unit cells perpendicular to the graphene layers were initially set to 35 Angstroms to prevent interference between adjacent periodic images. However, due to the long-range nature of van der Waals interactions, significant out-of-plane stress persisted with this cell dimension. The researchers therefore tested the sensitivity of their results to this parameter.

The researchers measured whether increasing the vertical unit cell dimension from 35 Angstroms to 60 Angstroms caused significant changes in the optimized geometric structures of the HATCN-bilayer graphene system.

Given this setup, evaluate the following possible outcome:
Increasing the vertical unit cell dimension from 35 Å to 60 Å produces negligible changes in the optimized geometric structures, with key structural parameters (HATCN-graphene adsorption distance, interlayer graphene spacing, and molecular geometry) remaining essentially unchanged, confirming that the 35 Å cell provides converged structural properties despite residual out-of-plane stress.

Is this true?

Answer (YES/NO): YES